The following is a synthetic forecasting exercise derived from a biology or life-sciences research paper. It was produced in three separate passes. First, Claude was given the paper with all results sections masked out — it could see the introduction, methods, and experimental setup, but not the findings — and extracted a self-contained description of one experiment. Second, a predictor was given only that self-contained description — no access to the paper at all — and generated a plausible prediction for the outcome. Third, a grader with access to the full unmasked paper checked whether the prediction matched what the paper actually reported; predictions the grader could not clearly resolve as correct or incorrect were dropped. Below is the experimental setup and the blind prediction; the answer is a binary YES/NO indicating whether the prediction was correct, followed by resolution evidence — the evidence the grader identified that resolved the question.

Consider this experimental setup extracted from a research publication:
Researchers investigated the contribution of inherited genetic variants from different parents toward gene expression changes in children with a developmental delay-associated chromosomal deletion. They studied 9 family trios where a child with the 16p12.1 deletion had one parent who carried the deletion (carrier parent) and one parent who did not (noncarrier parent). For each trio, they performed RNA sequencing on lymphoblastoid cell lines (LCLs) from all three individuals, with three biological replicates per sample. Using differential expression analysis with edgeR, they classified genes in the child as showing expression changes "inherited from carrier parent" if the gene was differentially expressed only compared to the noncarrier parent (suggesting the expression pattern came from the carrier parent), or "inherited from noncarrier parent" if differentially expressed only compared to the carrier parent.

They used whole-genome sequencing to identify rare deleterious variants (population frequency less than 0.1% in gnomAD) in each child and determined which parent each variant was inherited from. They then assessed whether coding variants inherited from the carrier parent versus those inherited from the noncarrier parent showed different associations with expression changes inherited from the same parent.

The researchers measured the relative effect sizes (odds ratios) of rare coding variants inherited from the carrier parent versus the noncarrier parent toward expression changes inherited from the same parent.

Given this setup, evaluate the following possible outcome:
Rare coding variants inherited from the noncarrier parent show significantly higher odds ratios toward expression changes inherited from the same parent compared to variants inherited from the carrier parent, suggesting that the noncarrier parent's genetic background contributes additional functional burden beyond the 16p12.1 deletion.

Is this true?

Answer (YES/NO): YES